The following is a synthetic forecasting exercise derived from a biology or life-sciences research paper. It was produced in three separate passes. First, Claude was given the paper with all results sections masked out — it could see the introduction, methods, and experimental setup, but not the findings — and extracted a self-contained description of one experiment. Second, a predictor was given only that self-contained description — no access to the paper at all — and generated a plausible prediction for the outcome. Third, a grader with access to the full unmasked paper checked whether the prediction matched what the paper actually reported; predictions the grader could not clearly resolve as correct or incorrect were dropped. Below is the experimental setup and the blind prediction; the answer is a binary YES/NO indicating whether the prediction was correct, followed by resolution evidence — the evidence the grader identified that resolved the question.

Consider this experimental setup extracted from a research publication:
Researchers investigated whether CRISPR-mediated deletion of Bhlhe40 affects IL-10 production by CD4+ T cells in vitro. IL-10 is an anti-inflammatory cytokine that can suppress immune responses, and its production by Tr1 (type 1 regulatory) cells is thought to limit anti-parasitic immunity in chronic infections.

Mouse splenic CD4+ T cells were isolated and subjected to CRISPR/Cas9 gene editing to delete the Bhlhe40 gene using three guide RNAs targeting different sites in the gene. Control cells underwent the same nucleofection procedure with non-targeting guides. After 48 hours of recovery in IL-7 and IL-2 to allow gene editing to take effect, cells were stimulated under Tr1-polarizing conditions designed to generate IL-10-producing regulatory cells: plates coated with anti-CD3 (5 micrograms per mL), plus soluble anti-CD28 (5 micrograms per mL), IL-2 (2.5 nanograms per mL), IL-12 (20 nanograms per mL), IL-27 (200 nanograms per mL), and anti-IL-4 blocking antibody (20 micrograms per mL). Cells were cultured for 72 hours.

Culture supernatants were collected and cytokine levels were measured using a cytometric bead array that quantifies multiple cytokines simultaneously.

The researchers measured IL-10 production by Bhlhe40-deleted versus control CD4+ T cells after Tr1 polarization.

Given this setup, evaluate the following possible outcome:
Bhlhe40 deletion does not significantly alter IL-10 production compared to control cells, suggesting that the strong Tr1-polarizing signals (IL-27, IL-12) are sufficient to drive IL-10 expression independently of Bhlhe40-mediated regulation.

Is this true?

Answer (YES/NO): NO